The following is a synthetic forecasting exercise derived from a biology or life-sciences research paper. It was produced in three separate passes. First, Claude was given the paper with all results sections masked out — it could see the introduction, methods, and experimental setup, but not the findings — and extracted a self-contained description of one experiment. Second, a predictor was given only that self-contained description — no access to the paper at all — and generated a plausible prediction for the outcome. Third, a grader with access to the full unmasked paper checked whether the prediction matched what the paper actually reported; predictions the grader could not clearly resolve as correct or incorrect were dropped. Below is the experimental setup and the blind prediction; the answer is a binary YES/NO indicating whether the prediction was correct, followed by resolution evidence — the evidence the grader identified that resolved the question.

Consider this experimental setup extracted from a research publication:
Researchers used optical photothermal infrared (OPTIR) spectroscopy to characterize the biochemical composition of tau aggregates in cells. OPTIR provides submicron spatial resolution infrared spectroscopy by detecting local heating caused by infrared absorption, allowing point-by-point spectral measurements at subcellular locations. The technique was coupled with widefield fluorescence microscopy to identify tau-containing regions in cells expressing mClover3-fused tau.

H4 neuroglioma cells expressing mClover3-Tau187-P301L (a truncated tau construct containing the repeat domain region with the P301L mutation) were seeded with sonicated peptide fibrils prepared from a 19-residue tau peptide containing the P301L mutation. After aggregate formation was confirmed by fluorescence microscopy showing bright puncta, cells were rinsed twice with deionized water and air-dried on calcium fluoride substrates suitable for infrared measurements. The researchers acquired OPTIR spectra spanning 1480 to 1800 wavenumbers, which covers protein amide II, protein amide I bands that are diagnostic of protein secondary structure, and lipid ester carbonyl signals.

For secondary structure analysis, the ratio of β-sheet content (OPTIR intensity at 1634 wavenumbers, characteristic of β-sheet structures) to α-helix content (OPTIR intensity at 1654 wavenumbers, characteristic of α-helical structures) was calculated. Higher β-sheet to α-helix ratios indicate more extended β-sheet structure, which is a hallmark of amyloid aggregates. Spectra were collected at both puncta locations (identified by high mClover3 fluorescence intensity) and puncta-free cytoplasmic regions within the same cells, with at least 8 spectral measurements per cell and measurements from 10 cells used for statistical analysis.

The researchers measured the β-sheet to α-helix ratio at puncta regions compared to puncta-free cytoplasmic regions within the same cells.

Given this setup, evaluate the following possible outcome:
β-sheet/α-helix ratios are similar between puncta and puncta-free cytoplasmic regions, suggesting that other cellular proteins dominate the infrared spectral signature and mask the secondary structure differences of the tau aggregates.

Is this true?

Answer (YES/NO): NO